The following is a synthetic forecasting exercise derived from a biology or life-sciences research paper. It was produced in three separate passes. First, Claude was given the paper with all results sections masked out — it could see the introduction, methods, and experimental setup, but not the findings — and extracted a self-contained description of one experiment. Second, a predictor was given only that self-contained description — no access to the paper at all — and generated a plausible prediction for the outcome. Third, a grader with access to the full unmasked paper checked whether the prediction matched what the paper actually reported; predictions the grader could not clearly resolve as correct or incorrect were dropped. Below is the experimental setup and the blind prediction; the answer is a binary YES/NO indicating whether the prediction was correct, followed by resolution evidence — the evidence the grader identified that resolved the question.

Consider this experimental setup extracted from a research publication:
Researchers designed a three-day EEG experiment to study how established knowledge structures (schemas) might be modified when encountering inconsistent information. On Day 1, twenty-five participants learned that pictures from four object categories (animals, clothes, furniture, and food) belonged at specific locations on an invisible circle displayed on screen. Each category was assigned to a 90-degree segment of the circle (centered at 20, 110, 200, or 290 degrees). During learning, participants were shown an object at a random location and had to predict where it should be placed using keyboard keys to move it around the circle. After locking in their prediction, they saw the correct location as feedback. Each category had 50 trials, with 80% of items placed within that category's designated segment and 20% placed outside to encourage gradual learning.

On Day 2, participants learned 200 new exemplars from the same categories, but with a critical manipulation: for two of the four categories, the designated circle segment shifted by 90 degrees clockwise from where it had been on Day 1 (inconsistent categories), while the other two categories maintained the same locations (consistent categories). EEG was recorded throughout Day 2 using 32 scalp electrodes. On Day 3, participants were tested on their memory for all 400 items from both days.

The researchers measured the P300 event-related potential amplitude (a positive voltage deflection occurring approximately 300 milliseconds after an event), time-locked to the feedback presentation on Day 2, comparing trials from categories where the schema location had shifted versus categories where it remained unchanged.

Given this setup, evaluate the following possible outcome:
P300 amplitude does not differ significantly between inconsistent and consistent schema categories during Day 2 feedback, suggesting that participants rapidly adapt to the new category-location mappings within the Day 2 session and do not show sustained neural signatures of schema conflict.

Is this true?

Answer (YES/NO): NO